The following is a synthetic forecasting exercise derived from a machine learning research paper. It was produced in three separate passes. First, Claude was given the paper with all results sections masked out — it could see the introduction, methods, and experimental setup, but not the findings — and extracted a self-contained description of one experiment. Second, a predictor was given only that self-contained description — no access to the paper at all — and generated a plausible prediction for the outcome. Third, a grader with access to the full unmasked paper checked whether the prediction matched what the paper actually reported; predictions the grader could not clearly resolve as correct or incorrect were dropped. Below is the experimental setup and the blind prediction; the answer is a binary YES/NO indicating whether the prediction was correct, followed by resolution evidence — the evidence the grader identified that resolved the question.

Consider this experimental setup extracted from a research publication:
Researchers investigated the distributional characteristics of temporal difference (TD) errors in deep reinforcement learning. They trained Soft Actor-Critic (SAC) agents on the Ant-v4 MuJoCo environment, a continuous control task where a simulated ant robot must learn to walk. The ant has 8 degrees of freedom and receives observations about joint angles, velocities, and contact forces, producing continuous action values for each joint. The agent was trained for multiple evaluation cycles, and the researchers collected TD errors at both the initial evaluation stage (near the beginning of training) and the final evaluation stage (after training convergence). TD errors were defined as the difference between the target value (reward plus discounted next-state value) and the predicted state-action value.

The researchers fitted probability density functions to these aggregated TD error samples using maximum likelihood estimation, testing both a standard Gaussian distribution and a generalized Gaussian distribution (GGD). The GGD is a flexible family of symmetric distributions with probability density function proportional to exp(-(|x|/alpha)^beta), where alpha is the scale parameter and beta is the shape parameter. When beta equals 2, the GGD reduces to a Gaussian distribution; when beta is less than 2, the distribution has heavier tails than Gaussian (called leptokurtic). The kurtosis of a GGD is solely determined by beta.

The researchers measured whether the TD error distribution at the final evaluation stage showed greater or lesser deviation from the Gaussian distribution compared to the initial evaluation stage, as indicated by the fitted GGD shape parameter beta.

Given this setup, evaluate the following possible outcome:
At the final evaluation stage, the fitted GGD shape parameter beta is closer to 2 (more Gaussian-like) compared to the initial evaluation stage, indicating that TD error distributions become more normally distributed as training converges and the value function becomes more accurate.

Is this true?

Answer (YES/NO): NO